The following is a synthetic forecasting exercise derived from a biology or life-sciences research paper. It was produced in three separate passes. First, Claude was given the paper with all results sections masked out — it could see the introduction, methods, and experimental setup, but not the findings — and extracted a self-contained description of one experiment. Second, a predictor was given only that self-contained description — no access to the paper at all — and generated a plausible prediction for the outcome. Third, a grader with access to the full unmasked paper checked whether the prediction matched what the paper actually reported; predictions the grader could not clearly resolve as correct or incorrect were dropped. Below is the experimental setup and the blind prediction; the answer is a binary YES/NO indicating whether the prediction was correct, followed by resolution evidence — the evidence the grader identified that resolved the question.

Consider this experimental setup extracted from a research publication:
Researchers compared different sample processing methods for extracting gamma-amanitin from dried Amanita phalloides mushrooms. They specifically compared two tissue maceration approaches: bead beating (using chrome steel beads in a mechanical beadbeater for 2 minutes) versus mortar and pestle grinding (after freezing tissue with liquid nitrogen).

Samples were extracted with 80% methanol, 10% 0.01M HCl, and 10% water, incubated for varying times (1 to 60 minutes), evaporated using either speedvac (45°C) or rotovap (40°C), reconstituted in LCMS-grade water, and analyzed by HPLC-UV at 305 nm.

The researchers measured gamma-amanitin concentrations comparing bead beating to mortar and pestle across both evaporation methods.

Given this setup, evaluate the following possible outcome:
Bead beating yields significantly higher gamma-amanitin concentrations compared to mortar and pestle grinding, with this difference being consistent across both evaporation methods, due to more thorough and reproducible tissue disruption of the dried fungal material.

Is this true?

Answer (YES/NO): NO